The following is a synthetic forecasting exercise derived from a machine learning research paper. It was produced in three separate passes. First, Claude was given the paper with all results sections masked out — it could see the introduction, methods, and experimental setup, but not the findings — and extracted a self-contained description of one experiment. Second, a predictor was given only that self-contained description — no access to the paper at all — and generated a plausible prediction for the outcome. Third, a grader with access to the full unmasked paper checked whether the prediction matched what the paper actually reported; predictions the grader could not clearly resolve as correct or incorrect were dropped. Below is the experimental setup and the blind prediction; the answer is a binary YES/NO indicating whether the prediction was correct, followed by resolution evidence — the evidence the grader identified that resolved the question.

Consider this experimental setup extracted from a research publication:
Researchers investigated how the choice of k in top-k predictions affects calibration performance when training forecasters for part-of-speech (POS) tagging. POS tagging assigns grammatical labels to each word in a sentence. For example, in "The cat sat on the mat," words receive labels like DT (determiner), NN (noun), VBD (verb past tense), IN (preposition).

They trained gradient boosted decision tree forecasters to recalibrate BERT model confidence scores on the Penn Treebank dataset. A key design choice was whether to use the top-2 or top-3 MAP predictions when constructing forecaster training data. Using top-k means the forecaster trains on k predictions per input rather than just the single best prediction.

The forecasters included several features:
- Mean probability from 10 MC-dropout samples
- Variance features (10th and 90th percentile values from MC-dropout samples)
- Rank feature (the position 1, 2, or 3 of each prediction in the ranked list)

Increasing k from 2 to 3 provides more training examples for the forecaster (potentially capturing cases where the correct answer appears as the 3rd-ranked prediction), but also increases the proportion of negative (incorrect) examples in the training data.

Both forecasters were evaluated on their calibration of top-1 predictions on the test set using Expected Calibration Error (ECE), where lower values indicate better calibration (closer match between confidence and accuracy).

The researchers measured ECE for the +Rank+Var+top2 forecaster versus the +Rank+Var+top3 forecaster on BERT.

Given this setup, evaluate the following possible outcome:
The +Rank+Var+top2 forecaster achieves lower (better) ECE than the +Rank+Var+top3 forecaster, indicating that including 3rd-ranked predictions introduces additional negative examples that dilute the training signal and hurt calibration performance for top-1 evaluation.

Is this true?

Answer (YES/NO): YES